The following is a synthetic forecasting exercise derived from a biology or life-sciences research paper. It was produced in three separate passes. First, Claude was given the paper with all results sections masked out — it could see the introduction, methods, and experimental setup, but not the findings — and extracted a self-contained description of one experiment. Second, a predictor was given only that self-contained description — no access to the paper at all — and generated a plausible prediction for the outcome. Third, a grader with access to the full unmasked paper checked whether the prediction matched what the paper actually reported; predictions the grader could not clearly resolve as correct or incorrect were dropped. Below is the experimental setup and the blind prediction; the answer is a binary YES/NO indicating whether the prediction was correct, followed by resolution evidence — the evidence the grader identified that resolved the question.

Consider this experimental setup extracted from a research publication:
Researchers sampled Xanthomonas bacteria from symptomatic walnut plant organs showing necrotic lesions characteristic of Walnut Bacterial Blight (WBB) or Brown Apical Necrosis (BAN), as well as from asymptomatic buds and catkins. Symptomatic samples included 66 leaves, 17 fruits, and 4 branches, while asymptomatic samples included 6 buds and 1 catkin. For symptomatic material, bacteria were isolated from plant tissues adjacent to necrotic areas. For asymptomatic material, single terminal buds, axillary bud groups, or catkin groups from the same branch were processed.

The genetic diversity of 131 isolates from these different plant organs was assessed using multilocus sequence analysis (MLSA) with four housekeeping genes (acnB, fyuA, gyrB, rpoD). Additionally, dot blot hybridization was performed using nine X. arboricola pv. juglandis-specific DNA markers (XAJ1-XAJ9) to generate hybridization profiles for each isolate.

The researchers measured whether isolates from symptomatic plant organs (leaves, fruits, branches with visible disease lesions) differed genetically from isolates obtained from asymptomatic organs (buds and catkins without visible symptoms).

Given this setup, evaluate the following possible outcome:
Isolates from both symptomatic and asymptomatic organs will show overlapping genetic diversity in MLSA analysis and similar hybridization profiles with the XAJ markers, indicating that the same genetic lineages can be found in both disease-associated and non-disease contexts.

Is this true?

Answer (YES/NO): NO